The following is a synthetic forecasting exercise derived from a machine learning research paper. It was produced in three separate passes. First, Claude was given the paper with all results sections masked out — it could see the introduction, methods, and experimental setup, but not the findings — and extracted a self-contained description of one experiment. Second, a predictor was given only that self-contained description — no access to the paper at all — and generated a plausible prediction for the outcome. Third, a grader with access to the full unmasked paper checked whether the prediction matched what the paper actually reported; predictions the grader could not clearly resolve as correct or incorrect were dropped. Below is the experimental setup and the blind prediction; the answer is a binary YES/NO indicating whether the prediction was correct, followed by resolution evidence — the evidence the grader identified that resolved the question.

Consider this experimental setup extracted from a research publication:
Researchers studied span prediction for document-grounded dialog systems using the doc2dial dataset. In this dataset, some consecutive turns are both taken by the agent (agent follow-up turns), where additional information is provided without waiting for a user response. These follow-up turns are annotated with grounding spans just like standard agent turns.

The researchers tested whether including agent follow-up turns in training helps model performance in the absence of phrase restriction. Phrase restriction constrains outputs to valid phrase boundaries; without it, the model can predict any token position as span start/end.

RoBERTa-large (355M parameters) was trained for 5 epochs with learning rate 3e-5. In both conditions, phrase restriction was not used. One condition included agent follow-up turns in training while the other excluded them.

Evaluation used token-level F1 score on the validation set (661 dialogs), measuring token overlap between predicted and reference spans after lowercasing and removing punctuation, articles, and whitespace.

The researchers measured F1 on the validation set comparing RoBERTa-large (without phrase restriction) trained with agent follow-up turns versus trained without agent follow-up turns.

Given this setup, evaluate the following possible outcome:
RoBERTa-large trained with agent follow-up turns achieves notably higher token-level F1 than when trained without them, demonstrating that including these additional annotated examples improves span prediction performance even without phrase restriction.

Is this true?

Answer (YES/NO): YES